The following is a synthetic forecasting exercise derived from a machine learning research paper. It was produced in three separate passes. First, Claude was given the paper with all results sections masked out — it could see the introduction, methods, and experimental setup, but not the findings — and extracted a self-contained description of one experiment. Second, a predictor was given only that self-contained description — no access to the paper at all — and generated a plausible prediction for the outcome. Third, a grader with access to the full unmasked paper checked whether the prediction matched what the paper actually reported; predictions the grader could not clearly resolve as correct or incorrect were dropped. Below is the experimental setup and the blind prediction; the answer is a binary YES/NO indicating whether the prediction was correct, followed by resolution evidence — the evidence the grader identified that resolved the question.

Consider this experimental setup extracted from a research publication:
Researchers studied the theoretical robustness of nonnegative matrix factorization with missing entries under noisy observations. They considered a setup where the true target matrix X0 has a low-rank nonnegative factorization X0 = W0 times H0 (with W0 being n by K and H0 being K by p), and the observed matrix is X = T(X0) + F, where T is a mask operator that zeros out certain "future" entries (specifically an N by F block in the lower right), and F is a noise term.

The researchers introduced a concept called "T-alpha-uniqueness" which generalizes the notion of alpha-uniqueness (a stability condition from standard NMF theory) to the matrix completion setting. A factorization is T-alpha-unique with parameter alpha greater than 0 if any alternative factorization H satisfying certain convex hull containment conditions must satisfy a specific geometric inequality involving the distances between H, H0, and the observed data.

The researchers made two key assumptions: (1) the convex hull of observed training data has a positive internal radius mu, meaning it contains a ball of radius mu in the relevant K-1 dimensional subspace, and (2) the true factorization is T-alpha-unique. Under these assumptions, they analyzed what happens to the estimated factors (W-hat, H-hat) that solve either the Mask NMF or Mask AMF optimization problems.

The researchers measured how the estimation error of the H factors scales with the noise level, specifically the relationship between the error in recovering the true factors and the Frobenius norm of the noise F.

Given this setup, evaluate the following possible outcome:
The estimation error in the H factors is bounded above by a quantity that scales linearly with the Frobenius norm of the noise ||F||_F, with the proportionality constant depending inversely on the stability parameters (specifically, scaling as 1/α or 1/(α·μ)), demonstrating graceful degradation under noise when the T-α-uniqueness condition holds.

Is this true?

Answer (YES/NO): NO